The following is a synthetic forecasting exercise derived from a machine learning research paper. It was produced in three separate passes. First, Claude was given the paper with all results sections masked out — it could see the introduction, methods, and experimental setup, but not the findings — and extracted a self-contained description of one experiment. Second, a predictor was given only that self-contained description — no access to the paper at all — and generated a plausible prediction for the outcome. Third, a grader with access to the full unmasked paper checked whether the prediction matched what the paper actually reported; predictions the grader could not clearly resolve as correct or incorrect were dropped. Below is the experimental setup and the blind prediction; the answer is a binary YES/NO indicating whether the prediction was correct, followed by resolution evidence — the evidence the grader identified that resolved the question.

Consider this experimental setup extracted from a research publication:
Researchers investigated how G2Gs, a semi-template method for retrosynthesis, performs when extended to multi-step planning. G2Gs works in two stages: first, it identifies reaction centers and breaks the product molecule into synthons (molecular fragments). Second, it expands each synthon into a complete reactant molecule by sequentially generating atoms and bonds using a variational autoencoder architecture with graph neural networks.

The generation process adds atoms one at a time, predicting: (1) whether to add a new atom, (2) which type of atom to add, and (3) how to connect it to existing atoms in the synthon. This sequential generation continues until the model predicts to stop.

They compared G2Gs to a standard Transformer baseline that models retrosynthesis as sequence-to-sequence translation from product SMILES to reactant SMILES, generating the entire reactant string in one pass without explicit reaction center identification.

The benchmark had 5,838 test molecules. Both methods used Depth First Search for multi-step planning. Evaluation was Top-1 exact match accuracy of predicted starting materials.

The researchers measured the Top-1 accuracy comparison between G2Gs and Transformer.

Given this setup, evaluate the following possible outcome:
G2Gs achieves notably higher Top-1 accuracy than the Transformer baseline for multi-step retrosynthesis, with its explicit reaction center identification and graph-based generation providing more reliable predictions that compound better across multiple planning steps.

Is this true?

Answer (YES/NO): NO